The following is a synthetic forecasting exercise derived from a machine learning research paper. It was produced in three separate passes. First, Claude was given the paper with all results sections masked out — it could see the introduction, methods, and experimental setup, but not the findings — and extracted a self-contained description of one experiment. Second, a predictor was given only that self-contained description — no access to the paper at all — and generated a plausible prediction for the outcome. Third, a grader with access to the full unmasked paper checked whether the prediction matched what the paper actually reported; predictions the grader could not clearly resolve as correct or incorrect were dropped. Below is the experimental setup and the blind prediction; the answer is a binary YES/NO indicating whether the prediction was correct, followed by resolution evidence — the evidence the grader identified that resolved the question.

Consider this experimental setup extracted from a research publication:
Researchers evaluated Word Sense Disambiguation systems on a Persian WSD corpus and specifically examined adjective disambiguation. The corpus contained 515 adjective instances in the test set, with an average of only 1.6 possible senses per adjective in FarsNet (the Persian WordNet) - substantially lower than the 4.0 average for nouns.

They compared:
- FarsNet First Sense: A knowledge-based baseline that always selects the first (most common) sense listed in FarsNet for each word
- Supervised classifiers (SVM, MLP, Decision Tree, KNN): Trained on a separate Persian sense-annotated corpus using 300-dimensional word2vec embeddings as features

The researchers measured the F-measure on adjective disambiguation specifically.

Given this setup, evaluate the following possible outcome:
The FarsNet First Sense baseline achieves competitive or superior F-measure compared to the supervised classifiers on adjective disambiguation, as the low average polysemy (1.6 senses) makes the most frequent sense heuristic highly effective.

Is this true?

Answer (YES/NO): NO